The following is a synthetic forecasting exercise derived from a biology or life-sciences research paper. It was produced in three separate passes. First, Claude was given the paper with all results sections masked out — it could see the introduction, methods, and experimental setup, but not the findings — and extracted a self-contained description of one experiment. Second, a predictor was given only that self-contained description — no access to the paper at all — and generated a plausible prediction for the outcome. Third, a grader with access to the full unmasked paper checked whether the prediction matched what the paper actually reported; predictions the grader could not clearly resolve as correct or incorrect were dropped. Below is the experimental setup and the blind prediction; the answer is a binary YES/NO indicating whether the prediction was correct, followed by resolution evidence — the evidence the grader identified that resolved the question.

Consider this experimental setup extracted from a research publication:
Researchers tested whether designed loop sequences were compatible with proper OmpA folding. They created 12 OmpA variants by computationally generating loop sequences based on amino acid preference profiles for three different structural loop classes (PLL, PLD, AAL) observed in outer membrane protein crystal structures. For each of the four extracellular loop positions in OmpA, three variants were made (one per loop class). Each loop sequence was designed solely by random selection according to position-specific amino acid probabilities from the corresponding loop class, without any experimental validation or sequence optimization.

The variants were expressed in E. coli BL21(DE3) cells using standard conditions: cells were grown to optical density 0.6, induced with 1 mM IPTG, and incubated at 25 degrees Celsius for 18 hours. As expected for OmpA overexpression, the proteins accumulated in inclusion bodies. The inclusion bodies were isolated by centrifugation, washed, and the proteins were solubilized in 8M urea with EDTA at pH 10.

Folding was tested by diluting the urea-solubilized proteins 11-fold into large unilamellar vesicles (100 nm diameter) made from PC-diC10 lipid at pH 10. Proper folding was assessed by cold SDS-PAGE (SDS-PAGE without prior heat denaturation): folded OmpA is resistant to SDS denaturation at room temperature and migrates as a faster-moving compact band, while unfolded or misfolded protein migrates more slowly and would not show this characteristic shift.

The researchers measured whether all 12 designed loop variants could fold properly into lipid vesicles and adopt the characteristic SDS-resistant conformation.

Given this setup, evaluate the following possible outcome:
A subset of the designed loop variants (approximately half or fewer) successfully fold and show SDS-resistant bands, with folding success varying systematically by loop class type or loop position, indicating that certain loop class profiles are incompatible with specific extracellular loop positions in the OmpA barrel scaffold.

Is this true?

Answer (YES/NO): NO